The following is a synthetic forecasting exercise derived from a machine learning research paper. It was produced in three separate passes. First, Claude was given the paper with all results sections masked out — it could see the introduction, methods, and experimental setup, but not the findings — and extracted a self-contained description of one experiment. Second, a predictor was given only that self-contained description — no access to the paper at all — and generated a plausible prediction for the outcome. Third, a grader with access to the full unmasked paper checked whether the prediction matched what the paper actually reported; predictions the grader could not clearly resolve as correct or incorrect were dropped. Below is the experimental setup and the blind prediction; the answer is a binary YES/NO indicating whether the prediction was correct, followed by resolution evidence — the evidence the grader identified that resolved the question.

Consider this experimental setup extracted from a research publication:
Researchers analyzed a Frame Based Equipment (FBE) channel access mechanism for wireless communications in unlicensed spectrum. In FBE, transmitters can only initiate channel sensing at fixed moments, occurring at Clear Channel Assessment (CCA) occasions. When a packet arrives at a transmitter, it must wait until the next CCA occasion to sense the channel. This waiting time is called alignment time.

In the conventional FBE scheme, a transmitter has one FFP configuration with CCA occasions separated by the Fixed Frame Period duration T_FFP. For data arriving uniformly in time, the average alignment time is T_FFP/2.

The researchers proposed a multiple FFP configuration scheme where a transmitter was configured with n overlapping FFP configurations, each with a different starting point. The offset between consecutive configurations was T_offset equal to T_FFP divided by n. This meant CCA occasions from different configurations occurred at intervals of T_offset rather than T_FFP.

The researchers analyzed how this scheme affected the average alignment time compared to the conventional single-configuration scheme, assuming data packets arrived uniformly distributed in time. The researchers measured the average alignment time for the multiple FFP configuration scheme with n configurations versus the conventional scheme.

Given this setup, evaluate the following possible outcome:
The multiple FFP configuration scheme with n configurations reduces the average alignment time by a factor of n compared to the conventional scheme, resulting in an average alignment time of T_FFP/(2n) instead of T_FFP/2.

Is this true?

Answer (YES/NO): YES